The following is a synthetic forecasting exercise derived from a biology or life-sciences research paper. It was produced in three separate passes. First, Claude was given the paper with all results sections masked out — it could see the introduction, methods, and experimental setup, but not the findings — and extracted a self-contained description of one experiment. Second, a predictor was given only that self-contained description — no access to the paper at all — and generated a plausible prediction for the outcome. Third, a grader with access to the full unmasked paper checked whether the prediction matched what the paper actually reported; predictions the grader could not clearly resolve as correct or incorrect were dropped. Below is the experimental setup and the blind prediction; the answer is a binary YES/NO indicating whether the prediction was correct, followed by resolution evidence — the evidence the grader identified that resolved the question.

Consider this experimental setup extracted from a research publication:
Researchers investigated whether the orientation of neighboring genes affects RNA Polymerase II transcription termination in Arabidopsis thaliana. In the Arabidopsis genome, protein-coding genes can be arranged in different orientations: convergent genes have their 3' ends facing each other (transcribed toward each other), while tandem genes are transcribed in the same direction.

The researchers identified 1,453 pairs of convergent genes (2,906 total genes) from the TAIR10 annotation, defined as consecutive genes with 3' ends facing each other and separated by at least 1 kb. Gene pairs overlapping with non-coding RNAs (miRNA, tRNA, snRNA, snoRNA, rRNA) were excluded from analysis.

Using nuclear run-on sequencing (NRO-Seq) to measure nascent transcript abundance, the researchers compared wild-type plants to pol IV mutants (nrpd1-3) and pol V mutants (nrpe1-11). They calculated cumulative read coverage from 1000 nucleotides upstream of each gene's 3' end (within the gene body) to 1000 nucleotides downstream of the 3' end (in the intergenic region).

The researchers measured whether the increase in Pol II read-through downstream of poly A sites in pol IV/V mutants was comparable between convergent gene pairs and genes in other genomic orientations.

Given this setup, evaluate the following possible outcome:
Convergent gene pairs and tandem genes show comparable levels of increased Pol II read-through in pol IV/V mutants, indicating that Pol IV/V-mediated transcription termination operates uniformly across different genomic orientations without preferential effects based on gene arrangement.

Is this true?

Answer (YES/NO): NO